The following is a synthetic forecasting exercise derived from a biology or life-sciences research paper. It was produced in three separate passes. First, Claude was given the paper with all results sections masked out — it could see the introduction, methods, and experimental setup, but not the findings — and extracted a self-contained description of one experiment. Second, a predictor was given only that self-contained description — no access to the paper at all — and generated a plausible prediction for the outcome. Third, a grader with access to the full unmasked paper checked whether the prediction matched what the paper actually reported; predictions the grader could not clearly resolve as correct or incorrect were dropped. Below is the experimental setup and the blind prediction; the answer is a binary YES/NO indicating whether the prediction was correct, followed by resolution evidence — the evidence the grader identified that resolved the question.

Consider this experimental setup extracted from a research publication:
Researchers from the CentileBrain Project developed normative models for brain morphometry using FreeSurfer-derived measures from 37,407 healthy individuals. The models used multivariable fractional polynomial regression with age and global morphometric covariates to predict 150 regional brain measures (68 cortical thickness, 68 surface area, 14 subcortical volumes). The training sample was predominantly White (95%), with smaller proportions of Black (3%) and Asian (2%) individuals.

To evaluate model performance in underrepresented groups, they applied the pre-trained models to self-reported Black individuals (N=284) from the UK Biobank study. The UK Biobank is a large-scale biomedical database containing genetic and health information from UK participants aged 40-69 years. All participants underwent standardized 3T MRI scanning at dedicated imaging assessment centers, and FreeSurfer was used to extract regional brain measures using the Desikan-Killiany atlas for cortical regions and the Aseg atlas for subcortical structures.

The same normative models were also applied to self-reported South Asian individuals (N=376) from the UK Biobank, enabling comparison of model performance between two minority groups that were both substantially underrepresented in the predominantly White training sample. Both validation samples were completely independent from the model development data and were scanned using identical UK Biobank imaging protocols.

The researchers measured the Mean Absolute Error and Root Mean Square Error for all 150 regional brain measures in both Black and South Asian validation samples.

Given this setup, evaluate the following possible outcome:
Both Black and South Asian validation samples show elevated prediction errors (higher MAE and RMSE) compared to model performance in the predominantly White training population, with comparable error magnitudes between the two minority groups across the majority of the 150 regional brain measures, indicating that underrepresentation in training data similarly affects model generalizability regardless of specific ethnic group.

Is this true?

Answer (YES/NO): NO